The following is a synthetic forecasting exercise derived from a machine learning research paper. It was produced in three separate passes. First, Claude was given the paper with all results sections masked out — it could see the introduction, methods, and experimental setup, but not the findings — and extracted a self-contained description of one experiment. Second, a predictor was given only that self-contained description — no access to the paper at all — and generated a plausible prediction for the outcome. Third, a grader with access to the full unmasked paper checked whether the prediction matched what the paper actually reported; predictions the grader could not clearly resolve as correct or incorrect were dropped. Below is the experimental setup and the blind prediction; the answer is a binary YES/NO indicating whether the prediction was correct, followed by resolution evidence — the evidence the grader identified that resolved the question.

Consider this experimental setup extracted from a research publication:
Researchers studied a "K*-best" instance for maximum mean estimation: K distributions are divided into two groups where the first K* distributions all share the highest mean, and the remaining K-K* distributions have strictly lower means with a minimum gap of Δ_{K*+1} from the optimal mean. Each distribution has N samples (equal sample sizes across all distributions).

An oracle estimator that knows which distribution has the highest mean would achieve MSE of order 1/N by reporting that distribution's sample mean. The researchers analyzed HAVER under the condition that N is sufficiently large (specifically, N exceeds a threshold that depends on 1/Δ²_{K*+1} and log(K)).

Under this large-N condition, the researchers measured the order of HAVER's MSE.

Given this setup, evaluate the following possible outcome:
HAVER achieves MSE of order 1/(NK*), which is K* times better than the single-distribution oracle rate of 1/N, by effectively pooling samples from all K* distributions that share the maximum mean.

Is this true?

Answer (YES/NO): YES